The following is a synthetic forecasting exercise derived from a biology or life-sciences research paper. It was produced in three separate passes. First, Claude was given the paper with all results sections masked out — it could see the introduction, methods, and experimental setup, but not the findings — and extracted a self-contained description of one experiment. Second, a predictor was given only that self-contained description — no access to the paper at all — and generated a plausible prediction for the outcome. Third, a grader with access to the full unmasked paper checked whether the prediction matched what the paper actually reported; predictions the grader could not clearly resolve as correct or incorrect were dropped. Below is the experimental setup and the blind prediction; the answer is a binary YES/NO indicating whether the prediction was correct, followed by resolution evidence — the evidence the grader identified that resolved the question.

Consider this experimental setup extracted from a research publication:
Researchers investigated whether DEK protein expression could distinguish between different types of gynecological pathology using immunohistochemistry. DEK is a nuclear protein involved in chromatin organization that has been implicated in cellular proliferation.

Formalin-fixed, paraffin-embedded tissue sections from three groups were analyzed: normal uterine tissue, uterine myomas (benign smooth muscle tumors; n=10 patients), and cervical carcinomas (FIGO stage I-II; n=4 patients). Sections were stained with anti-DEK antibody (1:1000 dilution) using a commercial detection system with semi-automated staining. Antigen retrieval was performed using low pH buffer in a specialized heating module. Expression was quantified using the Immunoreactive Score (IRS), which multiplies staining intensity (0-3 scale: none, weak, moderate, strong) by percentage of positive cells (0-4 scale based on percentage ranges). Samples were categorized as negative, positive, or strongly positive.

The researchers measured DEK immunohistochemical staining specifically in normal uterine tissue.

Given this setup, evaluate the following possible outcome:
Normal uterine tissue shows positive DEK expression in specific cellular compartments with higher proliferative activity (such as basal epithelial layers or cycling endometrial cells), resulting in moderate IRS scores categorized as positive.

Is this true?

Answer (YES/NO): NO